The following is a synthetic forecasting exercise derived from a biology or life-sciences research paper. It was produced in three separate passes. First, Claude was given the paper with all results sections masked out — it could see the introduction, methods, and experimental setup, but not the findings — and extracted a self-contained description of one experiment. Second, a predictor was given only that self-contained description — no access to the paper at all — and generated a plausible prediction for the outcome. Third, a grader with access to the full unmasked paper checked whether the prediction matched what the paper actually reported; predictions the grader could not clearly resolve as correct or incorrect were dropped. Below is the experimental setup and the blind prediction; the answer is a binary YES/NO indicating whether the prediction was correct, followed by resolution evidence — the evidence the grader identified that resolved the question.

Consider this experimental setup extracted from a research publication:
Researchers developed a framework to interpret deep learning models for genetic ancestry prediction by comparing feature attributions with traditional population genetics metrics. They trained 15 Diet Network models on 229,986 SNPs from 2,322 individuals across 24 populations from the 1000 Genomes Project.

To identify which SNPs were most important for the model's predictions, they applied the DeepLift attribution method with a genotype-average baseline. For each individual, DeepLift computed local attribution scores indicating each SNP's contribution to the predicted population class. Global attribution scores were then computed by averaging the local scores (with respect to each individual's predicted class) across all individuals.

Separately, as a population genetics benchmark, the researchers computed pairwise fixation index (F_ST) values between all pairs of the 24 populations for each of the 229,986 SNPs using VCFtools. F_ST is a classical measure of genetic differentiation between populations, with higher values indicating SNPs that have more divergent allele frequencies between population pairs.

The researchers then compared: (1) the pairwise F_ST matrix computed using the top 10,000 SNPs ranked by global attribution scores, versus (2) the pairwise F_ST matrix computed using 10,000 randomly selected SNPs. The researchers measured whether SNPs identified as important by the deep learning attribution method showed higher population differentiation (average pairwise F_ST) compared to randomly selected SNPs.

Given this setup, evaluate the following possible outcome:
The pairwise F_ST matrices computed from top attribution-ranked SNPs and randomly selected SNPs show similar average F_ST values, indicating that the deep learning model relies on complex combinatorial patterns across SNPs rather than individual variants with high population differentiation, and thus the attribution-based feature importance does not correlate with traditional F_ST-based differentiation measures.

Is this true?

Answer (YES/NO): NO